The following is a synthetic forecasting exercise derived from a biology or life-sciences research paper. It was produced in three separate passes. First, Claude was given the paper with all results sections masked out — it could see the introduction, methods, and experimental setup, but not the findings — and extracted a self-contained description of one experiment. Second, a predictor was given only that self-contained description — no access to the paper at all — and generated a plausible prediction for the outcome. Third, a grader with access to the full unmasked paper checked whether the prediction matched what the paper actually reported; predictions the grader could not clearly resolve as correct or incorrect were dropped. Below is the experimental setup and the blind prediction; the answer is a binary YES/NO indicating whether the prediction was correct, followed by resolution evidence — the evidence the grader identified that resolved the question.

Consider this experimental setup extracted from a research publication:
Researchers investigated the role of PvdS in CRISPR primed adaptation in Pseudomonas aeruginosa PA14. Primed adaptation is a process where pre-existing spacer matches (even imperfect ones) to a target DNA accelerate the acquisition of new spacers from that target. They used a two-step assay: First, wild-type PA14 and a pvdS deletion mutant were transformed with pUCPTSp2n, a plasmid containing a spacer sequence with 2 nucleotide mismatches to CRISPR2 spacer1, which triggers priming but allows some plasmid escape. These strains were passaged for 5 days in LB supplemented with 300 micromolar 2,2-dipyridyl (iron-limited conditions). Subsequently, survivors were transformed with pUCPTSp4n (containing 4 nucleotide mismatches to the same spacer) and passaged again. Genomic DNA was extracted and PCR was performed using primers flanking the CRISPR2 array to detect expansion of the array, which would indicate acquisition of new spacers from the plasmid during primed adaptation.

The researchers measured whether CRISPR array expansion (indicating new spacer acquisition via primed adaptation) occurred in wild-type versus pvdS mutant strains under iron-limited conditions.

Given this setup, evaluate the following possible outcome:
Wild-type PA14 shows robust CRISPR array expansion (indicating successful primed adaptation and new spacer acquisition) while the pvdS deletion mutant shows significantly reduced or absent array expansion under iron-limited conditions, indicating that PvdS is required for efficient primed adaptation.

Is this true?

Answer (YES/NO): YES